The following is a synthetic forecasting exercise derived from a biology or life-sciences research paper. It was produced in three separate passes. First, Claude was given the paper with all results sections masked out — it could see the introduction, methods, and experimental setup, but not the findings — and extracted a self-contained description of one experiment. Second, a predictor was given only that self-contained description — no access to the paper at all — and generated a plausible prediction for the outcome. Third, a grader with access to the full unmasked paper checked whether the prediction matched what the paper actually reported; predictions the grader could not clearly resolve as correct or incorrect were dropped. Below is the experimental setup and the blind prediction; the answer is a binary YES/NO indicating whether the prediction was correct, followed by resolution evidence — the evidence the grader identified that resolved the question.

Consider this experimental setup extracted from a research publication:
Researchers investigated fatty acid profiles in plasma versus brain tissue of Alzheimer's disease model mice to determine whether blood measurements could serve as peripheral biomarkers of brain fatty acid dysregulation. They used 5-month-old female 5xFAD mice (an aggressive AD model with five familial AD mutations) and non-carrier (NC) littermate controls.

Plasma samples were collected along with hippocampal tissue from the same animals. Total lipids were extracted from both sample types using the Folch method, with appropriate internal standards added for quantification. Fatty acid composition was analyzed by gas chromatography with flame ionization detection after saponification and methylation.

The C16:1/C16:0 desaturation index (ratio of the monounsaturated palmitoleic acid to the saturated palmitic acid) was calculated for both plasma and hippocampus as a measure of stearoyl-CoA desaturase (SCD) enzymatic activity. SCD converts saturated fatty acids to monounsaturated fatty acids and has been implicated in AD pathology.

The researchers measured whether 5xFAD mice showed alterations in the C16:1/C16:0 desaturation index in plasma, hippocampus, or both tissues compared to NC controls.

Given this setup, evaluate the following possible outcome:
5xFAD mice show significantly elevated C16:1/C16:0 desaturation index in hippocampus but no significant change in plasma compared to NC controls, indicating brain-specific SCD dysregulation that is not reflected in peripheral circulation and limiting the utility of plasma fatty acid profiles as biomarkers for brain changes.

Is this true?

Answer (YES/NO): YES